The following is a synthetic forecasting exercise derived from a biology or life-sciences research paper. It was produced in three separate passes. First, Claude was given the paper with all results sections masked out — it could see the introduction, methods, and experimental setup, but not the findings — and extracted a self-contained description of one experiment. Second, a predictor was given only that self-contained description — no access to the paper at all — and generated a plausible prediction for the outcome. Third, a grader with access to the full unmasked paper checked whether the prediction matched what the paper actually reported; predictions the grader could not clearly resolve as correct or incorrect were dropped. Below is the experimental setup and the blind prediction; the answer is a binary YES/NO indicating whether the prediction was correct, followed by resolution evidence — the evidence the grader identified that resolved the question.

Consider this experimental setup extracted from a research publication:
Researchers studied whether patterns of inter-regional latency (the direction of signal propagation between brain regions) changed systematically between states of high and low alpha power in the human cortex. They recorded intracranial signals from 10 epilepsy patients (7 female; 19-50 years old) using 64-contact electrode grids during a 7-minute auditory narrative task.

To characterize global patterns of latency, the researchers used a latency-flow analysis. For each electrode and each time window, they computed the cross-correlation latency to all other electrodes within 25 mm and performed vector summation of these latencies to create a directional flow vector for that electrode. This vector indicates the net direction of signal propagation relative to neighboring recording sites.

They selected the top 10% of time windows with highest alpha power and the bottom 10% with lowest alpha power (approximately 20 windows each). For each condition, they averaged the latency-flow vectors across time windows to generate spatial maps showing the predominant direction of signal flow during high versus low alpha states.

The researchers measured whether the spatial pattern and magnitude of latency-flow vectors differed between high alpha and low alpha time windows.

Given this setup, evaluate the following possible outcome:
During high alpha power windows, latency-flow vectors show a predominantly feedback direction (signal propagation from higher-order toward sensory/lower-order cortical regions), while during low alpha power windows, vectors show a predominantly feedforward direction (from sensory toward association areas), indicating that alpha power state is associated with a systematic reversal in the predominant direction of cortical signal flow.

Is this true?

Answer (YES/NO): NO